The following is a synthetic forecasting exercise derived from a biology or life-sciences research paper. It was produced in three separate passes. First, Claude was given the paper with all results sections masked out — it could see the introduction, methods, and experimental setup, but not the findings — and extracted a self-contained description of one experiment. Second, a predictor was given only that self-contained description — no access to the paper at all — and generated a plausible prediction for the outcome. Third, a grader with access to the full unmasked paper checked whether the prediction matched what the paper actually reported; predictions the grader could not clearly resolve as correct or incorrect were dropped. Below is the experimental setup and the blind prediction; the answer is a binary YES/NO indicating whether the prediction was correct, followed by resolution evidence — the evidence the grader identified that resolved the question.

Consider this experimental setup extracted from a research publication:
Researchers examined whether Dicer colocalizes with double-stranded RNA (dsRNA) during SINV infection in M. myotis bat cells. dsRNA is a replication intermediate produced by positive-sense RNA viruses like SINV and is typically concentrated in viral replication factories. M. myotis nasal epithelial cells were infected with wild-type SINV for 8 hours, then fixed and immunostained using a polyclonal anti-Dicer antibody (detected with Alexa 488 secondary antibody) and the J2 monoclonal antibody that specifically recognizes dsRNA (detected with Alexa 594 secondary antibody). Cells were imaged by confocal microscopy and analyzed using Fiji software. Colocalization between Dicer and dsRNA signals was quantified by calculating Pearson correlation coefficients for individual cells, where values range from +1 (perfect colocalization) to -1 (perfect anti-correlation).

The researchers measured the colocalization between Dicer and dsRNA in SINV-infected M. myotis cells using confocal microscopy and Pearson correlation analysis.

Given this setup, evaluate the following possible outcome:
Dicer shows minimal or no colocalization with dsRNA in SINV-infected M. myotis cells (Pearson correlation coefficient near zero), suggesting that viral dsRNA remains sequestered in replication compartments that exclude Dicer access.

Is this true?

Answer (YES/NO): NO